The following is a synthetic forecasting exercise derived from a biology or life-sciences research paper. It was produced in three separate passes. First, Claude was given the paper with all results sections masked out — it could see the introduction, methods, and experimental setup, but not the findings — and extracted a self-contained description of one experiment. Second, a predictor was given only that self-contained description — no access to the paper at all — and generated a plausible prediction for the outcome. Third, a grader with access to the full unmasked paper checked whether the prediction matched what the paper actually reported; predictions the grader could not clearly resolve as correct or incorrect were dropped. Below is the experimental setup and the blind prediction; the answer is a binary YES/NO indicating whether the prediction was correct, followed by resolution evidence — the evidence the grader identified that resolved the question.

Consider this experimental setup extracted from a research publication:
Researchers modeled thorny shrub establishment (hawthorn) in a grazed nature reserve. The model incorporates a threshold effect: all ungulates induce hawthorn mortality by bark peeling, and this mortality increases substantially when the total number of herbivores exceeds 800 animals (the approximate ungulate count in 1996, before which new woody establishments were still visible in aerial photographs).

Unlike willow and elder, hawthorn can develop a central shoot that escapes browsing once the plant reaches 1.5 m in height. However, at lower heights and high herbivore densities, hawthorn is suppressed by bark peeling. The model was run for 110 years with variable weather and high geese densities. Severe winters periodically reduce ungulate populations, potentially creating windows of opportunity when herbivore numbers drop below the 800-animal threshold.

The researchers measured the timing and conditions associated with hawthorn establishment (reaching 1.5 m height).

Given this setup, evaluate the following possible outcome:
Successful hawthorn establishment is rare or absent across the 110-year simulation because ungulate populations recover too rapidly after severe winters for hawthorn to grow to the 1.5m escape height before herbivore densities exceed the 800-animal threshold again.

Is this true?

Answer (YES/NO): NO